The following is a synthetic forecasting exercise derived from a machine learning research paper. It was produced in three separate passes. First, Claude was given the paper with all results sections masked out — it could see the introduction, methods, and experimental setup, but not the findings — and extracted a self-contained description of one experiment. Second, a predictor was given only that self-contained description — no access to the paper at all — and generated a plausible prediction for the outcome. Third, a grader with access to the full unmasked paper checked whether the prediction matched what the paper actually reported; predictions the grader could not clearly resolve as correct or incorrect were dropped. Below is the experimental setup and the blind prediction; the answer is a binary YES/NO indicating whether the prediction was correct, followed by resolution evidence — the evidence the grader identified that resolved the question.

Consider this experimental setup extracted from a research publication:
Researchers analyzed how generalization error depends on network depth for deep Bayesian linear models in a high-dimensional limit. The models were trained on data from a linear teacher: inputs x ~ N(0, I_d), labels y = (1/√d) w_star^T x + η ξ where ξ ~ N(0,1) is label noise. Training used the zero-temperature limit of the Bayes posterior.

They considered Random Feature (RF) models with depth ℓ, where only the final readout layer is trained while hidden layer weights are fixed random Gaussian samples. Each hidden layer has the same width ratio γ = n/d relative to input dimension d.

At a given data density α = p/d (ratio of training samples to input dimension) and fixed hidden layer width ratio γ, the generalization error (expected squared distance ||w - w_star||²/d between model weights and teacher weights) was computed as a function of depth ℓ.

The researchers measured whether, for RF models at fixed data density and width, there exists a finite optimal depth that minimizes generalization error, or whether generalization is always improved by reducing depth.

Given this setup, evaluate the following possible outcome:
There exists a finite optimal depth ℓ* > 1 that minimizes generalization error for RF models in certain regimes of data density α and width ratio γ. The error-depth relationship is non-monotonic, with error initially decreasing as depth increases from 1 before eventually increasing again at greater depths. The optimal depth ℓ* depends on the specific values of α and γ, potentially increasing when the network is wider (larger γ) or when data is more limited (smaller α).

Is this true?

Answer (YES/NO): YES